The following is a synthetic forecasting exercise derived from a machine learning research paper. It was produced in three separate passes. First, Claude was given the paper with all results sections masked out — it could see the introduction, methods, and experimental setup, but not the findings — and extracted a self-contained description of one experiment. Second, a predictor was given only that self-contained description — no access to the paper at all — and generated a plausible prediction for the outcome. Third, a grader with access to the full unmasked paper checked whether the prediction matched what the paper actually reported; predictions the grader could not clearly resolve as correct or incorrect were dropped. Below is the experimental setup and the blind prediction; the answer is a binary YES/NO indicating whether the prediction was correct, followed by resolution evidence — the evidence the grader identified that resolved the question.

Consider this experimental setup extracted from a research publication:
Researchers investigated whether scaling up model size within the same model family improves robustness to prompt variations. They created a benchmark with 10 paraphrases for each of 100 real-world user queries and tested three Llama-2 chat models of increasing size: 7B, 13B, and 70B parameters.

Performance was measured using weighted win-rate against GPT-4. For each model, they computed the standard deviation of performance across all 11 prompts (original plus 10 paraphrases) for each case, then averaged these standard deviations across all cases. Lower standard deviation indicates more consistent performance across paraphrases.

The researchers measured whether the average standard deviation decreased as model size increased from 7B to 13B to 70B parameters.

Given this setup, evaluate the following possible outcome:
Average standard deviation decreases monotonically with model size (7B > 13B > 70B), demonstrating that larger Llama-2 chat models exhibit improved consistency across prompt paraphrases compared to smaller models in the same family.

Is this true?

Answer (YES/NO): NO